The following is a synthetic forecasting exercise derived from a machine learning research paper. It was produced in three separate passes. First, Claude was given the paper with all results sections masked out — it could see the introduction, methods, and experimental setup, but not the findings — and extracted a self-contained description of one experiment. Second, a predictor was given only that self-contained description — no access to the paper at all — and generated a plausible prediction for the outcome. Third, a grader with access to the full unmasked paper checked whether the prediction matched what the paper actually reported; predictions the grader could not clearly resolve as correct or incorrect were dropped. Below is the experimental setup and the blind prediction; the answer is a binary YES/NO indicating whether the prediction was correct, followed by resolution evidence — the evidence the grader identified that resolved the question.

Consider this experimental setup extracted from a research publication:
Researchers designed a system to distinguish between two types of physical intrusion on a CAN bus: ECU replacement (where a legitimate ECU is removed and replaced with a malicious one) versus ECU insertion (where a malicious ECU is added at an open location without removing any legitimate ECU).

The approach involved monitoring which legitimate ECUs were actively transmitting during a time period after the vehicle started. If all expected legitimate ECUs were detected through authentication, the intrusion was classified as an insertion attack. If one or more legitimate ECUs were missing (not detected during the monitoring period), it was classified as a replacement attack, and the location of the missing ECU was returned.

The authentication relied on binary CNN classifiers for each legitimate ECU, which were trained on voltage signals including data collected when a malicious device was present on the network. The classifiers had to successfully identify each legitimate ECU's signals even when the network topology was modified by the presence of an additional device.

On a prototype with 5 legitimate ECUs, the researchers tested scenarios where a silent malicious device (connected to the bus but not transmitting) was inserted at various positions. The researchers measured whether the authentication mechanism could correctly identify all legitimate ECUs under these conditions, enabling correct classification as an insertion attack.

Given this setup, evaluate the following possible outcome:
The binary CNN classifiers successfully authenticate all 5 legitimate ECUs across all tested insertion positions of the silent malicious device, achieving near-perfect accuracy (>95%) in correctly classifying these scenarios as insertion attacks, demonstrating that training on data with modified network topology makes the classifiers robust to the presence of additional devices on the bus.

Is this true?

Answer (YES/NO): NO